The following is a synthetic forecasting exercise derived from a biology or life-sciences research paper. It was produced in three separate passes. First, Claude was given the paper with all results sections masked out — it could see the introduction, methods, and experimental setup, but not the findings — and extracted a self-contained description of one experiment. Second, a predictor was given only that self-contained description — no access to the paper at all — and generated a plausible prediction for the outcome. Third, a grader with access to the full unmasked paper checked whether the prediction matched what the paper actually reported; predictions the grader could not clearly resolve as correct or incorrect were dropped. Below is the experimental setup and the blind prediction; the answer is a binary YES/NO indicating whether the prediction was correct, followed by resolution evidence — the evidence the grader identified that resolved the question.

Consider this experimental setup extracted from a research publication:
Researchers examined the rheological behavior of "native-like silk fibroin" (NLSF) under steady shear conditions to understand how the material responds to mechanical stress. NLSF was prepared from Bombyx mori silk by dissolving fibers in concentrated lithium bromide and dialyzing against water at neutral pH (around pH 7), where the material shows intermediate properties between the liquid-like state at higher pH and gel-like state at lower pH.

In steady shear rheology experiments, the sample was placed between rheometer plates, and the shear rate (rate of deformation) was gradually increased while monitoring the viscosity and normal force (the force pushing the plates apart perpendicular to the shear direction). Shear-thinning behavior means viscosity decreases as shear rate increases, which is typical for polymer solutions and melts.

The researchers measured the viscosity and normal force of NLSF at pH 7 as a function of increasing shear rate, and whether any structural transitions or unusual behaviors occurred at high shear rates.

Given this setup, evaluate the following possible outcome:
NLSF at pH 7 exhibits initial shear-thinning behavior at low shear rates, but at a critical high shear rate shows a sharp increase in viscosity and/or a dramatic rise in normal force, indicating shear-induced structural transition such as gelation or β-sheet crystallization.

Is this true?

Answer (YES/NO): YES